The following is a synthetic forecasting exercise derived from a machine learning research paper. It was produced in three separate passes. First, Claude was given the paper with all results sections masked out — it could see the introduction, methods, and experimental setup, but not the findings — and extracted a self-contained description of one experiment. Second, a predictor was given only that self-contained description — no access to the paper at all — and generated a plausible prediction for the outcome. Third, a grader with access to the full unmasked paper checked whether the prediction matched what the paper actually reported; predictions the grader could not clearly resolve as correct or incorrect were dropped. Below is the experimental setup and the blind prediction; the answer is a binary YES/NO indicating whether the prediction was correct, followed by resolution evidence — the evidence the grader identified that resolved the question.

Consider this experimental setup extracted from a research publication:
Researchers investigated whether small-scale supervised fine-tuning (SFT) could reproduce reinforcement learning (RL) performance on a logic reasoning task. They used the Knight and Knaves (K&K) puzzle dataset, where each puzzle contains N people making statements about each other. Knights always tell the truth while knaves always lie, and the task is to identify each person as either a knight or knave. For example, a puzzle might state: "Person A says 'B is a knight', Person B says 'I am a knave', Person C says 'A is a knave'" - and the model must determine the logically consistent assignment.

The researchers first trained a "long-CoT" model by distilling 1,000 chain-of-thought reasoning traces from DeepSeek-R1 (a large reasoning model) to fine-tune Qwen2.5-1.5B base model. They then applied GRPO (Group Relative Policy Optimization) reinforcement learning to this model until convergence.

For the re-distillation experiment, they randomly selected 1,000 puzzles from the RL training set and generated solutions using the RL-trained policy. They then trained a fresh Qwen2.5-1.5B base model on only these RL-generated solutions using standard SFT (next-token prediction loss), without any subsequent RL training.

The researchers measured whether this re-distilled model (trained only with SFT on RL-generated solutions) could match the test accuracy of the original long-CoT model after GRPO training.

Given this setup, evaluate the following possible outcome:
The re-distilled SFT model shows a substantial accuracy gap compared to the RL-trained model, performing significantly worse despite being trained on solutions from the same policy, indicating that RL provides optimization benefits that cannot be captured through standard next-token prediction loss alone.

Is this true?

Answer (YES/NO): NO